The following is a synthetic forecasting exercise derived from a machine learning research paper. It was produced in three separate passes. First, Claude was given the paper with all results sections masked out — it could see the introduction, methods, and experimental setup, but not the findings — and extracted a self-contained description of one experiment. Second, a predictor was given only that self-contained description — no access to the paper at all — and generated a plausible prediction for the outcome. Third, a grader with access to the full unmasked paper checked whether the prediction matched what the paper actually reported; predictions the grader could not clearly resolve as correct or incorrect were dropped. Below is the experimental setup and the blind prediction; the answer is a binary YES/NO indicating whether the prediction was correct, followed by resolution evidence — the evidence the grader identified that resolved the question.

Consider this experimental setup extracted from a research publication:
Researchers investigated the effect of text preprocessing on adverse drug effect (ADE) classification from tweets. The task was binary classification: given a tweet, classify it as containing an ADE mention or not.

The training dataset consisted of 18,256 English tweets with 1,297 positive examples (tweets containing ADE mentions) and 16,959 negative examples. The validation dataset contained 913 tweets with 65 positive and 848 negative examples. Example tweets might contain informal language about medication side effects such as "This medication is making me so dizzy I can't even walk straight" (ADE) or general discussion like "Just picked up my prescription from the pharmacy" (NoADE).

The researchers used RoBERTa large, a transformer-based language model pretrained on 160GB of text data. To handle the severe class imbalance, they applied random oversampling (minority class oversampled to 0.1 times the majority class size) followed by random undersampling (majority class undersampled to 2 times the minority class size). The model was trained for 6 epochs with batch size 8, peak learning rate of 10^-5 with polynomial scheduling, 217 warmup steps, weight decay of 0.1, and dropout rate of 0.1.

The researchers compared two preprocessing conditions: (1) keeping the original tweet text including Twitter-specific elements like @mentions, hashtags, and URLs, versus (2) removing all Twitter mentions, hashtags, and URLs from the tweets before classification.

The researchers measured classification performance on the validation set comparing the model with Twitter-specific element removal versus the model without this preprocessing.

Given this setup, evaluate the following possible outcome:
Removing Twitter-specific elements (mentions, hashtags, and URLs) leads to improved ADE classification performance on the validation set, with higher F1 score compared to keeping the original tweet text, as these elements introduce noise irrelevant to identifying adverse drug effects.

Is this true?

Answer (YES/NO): NO